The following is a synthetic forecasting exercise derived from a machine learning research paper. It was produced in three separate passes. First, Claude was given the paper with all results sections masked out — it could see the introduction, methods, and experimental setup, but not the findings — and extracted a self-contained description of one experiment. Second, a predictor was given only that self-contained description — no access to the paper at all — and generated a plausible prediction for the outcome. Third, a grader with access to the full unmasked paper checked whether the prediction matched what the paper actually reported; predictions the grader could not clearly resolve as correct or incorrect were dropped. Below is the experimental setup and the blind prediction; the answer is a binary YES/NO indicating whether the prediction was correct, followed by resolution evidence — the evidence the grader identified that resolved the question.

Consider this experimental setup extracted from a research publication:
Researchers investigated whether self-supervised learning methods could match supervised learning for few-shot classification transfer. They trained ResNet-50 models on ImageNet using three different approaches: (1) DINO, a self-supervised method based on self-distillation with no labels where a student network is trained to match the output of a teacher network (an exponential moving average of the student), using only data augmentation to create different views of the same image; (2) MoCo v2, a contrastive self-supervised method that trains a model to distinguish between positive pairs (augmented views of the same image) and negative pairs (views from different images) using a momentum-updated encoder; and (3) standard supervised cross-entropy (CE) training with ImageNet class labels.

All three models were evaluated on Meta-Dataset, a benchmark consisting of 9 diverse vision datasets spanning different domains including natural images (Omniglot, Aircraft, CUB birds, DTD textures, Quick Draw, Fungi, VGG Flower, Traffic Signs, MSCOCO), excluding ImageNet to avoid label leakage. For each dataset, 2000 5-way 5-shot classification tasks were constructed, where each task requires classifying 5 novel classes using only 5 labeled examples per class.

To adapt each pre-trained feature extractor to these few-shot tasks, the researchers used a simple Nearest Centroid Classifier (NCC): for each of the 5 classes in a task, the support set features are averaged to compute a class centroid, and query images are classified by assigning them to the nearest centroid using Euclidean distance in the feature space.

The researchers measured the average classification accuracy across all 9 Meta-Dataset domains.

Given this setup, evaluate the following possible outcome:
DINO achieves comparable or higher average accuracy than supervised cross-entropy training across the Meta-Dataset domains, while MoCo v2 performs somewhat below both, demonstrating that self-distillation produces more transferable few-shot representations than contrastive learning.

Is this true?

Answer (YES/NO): NO